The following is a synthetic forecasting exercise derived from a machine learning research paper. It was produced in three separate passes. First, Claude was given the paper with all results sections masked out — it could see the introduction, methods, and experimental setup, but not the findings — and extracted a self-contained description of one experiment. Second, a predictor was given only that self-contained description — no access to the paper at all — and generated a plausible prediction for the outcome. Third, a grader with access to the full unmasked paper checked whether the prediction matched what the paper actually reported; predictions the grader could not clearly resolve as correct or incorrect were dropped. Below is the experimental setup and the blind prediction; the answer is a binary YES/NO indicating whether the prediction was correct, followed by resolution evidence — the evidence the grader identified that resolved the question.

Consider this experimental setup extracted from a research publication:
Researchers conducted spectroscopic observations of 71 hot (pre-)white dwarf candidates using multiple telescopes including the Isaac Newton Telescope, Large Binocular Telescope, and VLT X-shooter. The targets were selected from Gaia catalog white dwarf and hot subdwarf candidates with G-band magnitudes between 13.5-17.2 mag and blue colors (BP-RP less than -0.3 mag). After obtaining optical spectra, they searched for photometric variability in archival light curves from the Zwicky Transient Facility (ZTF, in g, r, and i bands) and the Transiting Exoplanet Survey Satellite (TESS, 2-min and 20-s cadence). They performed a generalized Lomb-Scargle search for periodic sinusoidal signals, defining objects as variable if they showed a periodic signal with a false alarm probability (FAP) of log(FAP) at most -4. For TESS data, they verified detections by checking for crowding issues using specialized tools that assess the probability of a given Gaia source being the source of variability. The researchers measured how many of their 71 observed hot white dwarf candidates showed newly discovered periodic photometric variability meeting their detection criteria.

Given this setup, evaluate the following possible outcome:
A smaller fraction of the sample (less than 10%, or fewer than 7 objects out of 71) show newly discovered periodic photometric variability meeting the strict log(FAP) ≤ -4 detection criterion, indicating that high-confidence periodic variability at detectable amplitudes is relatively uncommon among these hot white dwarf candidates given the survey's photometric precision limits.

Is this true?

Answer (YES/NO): NO